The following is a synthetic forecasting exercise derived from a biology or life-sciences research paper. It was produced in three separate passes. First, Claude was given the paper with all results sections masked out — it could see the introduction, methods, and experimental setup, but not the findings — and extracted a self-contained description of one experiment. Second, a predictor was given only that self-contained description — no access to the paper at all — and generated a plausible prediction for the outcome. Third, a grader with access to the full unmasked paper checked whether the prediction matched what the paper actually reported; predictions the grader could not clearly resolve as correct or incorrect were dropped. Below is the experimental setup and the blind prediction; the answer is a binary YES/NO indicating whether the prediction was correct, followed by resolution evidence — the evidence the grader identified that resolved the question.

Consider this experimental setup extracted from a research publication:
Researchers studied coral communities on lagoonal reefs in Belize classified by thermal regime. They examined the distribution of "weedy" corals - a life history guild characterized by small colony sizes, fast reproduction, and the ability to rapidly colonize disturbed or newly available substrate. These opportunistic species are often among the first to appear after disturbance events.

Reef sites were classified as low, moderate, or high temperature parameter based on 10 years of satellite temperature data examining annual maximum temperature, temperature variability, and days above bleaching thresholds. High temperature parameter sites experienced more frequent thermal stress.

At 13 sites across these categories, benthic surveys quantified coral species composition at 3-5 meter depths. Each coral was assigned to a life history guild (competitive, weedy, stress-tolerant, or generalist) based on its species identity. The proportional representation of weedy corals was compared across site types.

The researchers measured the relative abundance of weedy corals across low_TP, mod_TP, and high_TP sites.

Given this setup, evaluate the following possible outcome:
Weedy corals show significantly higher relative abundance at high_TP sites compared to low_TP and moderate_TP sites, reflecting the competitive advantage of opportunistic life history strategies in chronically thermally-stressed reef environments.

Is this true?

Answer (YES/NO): NO